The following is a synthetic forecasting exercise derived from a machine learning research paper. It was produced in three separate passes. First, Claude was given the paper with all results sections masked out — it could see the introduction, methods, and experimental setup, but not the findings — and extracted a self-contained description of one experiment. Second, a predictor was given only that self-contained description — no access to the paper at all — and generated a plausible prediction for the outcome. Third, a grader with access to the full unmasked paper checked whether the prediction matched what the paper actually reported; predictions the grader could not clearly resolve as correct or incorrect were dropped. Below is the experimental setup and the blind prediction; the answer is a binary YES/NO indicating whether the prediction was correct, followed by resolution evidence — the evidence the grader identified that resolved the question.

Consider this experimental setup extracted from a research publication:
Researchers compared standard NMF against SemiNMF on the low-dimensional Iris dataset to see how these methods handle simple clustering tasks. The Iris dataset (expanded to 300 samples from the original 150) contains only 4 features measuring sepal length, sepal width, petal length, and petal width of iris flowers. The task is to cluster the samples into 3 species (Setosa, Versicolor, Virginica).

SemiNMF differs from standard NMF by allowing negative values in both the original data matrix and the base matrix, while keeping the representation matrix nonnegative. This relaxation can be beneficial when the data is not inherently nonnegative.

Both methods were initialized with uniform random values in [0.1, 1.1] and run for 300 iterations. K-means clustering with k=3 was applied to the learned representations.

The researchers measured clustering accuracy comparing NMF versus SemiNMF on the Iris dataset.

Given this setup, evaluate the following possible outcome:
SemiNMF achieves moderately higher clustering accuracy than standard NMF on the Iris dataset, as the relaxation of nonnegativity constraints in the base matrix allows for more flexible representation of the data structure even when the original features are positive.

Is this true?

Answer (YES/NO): YES